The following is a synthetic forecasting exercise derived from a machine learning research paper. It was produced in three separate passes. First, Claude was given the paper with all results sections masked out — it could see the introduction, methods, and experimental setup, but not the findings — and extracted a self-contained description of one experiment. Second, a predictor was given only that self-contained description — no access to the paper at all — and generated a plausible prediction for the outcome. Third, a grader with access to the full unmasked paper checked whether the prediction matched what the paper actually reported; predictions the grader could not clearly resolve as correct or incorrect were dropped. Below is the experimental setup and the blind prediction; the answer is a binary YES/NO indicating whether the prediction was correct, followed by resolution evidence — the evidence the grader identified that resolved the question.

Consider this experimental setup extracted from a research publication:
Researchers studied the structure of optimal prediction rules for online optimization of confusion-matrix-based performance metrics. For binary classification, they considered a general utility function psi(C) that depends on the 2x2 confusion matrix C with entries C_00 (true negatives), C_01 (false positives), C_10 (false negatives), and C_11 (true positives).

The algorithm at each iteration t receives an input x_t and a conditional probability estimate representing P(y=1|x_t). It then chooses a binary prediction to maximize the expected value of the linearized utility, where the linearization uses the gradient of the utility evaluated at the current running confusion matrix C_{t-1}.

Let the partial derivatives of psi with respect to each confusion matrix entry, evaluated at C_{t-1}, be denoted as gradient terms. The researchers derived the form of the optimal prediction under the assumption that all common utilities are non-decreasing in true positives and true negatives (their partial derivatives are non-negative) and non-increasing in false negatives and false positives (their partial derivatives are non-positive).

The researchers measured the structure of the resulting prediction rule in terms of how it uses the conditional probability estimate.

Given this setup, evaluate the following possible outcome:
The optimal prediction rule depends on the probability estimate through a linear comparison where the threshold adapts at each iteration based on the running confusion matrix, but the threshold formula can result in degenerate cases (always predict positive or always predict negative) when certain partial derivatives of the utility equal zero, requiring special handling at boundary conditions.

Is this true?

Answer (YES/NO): NO